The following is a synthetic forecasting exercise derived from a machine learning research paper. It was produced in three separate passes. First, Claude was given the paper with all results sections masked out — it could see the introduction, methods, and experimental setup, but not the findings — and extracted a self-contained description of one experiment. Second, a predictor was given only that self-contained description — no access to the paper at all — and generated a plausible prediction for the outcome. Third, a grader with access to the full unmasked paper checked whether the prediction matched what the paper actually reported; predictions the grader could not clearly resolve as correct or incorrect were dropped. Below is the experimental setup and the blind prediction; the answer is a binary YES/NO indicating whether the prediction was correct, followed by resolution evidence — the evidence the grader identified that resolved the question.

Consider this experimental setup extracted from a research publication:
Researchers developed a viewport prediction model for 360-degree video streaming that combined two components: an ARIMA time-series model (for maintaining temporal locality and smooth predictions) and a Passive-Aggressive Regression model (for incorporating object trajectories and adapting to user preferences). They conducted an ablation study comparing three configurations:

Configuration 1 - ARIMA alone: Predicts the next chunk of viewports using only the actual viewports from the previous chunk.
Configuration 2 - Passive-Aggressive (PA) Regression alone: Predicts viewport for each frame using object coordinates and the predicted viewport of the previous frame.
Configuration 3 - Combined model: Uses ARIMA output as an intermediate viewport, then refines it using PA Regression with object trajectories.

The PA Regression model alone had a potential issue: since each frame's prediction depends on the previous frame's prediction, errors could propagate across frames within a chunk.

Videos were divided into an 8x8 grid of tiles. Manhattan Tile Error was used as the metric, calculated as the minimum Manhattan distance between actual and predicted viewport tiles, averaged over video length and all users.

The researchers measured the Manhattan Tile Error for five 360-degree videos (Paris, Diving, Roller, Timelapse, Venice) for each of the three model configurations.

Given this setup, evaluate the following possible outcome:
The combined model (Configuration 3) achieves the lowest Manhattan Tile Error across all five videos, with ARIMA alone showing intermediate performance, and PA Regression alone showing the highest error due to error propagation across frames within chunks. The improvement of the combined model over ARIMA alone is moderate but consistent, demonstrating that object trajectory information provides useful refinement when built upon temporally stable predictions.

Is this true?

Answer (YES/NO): YES